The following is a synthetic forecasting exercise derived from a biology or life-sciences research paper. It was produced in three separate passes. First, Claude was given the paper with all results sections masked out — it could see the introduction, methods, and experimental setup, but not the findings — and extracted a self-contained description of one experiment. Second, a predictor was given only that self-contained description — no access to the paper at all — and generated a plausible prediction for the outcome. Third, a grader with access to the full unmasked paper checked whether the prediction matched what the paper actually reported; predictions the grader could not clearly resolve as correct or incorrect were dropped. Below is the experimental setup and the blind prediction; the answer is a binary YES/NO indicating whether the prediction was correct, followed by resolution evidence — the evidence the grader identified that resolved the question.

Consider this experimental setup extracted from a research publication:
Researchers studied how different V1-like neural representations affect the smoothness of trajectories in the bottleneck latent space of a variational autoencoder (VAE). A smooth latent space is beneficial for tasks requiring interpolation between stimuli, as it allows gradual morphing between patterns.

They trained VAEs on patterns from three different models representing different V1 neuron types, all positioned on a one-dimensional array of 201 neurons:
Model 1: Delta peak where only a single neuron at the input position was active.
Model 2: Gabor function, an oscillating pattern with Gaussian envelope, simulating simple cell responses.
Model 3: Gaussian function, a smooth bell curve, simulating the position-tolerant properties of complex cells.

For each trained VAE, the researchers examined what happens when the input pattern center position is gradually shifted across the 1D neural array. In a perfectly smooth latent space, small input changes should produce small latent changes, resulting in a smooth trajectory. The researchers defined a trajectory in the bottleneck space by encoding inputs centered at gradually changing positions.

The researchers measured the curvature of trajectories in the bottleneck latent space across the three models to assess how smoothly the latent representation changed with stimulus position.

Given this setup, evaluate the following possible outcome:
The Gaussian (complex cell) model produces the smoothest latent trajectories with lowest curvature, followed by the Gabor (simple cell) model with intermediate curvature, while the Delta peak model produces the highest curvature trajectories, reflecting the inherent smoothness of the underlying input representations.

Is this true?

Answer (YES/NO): NO